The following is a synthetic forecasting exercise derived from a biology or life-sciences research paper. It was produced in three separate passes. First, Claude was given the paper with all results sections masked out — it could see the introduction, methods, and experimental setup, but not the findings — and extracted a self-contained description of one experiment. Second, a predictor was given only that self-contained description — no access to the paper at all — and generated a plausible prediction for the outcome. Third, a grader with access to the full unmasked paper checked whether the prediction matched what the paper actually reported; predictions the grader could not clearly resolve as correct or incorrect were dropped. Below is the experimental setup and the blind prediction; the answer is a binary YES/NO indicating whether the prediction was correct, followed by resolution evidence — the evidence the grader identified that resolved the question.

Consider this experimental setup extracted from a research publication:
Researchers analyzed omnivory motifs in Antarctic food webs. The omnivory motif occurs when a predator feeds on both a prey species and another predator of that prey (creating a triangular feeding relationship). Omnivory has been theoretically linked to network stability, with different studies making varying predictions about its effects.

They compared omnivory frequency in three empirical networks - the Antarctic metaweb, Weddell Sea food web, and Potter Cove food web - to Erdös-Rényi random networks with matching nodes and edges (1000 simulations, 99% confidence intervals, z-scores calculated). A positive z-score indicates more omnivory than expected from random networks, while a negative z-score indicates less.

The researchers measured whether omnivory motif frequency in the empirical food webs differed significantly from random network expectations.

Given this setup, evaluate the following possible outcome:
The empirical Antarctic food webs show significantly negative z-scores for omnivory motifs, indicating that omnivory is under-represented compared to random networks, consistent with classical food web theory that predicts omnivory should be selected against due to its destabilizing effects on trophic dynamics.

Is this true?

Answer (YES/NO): NO